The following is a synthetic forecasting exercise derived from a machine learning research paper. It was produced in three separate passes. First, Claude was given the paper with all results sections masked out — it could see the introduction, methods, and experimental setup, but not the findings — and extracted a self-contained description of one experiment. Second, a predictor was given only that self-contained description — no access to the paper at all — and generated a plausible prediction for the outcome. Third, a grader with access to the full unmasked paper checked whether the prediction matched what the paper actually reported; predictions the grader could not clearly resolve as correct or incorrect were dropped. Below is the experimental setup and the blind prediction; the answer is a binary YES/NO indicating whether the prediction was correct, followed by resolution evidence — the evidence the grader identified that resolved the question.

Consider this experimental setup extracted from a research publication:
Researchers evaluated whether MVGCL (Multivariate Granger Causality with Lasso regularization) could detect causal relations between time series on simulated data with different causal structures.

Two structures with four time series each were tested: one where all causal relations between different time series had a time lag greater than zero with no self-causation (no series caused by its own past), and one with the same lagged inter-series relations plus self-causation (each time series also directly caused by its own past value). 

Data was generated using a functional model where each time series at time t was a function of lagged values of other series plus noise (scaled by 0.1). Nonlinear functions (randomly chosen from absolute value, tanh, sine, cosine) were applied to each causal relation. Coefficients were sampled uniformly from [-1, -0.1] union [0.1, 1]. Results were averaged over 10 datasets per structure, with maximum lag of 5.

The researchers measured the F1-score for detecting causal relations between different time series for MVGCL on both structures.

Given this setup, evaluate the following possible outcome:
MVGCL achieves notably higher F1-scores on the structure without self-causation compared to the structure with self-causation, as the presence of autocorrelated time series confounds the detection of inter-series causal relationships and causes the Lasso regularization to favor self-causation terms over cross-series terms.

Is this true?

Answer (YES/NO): NO